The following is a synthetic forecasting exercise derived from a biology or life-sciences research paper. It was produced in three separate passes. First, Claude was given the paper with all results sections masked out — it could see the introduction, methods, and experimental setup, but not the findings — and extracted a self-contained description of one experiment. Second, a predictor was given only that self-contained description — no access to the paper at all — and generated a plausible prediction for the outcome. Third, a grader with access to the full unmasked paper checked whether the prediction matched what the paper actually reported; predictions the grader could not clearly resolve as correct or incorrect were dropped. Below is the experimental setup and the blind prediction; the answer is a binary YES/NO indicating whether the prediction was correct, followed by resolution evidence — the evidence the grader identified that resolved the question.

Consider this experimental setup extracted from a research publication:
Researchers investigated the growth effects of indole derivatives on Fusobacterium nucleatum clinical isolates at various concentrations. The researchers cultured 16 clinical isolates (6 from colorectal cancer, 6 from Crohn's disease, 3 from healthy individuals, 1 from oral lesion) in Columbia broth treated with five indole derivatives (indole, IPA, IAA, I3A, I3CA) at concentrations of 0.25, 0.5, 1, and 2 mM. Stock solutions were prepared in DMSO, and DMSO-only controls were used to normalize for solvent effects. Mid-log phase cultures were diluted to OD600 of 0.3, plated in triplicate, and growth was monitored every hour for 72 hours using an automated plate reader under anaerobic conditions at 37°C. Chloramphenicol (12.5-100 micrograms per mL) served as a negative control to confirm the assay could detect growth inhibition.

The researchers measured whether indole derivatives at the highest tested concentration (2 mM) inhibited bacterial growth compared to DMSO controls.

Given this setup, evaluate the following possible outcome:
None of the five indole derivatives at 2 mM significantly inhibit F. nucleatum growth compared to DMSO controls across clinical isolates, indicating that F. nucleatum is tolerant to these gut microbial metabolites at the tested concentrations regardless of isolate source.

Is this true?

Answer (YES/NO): NO